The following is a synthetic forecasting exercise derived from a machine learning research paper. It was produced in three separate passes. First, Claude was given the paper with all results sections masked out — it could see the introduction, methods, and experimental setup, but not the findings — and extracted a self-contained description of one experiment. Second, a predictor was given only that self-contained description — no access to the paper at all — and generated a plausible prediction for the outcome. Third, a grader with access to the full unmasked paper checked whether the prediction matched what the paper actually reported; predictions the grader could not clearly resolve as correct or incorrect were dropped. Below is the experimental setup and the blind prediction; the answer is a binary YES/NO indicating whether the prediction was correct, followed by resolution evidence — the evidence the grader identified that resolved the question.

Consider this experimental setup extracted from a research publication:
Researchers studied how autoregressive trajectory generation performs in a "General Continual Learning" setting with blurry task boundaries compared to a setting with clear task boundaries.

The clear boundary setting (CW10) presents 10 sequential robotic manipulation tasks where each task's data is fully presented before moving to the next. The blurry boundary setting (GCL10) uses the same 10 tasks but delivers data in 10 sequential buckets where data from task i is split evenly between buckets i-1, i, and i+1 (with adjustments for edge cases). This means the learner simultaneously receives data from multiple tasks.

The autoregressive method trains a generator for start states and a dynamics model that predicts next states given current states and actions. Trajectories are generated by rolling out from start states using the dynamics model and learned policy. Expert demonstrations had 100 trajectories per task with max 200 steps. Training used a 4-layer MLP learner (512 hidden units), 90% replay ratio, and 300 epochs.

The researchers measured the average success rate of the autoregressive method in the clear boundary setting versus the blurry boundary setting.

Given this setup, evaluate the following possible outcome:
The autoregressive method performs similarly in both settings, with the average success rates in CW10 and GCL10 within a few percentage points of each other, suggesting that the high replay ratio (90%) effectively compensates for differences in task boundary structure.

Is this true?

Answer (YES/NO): NO